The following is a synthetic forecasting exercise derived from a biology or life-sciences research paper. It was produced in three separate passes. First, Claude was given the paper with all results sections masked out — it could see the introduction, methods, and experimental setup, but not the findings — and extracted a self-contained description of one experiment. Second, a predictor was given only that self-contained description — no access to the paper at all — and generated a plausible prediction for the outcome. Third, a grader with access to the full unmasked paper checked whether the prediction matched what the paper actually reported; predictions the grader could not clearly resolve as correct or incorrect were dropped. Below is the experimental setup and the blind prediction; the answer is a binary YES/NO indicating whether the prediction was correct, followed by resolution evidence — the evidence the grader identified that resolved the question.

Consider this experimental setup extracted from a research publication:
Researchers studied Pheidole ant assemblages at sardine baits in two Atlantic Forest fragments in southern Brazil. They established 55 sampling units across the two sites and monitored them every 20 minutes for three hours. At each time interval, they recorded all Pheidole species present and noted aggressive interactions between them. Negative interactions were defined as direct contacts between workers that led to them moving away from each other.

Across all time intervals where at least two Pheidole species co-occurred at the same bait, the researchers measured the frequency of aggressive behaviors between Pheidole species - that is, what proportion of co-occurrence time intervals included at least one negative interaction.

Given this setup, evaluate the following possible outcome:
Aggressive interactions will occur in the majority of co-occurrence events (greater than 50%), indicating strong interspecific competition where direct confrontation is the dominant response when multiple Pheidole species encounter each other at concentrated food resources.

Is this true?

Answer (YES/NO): NO